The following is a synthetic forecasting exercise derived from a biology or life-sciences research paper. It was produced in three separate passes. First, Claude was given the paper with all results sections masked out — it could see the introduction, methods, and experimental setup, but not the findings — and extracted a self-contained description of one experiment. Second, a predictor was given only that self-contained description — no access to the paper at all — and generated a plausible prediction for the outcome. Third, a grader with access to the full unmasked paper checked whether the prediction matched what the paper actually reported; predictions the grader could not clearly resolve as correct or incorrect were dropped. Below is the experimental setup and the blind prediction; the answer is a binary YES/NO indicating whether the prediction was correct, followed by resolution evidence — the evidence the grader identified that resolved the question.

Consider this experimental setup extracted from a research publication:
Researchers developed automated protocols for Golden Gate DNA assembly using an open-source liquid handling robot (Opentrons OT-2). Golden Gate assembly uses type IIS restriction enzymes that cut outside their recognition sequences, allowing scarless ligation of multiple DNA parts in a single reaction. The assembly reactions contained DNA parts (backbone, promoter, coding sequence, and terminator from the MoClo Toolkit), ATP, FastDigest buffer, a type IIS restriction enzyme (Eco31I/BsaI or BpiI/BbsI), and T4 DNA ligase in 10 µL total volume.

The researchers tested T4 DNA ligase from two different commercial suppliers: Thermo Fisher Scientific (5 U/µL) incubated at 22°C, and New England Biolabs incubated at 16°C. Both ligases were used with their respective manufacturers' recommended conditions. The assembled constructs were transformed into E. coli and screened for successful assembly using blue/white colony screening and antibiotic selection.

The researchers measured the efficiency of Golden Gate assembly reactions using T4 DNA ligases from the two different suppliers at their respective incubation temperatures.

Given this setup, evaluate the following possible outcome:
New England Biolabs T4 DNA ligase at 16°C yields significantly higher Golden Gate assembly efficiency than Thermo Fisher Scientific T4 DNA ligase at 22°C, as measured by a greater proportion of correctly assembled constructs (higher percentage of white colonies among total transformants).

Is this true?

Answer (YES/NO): NO